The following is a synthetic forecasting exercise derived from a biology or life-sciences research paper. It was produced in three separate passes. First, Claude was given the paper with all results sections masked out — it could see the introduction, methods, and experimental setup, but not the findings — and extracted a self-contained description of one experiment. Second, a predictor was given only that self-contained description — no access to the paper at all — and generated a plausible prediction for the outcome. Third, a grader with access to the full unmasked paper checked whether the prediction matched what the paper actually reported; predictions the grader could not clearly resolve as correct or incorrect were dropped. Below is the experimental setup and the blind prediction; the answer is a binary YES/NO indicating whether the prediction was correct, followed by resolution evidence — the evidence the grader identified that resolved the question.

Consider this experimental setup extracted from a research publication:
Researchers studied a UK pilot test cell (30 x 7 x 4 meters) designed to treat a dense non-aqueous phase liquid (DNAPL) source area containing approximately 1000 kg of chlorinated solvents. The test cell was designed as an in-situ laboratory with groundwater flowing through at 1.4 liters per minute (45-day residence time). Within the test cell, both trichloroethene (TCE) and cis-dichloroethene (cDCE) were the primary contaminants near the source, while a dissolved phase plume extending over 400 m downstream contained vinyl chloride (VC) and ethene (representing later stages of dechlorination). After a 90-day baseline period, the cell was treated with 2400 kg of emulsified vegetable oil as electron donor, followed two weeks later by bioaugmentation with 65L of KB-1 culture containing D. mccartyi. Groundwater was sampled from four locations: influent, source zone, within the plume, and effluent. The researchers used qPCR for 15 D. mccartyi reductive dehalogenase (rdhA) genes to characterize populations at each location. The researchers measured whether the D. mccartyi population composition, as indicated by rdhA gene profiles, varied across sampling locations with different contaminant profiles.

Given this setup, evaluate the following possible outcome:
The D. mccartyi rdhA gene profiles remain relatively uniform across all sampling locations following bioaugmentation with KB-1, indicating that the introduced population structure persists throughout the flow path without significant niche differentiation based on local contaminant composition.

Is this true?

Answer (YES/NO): NO